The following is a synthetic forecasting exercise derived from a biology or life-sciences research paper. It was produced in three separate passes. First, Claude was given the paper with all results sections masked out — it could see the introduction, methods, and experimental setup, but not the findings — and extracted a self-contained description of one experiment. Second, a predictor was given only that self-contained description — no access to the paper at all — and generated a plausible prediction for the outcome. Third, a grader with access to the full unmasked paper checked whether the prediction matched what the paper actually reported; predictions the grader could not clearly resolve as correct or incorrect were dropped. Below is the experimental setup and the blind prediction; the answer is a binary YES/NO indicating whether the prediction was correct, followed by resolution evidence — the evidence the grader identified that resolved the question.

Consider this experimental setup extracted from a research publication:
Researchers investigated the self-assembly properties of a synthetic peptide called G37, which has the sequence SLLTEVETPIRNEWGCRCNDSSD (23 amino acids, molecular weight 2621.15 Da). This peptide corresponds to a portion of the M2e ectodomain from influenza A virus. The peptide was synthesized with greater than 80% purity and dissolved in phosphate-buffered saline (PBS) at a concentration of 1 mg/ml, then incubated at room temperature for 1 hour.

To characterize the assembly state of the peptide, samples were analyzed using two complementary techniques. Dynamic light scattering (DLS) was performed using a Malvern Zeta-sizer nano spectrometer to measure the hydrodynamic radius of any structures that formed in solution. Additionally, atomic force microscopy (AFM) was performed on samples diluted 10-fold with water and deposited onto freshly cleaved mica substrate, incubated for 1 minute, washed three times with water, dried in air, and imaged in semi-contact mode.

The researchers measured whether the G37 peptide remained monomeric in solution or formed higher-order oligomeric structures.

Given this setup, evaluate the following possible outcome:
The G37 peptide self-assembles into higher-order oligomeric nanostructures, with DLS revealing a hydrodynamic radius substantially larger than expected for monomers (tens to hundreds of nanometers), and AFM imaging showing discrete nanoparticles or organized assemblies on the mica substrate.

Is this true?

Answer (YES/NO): YES